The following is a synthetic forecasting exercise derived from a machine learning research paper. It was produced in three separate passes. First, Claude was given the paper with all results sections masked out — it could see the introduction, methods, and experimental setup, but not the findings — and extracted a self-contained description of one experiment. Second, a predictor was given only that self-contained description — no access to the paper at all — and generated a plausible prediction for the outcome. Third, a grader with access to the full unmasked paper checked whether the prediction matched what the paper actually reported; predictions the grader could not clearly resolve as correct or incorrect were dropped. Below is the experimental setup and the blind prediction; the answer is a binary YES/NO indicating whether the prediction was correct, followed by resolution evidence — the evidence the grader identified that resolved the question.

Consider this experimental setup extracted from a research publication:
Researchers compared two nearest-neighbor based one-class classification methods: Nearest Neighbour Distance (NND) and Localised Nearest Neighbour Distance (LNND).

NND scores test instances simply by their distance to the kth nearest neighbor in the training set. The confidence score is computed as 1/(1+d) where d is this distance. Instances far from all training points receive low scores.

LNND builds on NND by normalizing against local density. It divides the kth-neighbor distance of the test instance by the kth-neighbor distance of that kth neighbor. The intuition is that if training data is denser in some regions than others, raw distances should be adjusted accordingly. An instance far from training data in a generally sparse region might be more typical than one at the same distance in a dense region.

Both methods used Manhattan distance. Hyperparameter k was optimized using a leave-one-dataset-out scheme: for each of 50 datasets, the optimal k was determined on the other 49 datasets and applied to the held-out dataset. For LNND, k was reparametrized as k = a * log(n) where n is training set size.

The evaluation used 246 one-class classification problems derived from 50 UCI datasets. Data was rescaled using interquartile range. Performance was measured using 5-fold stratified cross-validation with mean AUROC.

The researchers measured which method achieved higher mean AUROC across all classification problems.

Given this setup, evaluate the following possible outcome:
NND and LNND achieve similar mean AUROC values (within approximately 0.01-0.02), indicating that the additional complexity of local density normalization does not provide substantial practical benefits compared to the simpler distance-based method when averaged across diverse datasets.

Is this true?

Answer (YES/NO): NO